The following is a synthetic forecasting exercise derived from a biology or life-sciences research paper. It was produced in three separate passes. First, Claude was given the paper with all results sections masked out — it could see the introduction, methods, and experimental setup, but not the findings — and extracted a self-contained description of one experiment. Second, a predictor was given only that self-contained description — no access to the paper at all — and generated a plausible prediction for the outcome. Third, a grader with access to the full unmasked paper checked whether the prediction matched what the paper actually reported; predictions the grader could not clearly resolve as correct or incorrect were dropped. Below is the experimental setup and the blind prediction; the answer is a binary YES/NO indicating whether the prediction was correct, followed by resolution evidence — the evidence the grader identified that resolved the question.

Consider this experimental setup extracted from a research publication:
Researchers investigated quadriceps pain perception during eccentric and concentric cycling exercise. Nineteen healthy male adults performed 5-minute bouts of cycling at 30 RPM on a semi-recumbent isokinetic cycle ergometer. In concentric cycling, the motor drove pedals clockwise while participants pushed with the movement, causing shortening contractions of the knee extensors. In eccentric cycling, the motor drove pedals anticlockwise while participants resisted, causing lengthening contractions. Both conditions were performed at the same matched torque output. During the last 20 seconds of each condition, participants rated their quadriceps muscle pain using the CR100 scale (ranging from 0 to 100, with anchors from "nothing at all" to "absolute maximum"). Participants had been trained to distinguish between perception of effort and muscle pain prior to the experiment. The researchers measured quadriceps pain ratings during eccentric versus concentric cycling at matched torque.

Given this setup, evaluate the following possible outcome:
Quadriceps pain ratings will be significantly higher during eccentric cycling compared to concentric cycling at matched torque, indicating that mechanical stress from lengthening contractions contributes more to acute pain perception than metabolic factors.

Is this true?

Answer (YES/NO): NO